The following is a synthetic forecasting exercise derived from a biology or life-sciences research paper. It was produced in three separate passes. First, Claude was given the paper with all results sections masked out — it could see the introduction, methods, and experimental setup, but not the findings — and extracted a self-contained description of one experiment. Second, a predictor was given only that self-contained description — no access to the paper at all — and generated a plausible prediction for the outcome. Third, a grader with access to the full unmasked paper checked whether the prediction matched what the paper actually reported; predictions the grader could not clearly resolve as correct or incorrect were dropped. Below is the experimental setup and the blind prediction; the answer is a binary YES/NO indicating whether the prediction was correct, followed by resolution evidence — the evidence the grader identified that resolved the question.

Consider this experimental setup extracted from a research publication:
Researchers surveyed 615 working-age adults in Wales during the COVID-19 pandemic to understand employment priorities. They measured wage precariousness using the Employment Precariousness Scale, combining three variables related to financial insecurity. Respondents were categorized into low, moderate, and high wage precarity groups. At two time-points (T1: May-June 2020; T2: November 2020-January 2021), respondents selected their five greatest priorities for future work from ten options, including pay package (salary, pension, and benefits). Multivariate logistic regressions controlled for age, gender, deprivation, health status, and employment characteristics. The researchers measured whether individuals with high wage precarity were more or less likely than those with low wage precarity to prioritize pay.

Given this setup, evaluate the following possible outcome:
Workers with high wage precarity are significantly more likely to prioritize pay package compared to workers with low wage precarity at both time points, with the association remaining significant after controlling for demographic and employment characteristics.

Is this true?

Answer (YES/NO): NO